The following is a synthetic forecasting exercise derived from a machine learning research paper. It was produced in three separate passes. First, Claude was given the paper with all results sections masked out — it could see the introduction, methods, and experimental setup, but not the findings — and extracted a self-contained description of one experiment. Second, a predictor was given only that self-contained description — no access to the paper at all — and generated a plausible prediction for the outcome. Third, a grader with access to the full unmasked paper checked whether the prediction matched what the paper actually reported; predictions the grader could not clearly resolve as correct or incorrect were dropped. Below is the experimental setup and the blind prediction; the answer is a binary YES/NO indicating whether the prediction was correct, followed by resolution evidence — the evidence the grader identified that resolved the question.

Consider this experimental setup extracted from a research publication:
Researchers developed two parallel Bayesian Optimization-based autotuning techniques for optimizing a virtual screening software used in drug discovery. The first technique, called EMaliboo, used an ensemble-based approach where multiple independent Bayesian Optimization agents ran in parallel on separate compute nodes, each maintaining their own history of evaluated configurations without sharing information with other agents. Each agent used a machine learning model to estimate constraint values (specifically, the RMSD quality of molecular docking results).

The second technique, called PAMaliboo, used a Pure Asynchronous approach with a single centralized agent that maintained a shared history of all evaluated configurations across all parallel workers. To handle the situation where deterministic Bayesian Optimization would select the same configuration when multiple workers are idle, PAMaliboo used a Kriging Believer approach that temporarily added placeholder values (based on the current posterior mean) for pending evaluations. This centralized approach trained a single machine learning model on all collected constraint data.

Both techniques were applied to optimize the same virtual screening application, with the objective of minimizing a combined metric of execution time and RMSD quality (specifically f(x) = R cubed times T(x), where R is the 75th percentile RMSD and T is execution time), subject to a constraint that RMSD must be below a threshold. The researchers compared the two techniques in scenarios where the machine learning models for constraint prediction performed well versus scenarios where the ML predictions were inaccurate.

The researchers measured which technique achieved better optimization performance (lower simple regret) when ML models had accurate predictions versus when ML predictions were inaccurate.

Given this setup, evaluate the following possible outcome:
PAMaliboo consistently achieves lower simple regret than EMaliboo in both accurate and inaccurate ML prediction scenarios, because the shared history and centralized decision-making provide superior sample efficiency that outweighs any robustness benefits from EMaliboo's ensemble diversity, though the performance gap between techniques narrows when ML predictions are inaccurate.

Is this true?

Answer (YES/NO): NO